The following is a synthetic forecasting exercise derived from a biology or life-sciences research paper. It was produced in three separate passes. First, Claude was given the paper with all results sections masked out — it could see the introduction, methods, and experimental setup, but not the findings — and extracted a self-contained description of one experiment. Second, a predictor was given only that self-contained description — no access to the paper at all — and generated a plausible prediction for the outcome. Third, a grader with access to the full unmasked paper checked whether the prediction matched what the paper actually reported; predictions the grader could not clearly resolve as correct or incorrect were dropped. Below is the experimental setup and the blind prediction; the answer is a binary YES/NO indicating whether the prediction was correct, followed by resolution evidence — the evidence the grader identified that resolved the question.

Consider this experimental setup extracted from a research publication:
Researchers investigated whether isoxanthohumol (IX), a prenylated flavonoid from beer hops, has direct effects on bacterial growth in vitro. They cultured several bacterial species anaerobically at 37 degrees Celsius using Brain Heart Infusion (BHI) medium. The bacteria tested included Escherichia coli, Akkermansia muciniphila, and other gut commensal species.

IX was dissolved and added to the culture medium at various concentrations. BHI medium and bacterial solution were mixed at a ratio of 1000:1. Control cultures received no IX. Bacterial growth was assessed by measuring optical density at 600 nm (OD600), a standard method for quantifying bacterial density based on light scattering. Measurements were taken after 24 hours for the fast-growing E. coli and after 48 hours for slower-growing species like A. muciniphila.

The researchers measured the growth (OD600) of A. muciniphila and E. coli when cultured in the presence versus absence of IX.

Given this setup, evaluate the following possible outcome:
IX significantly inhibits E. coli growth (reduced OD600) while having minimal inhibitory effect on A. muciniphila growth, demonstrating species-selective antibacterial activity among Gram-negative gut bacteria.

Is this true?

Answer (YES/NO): NO